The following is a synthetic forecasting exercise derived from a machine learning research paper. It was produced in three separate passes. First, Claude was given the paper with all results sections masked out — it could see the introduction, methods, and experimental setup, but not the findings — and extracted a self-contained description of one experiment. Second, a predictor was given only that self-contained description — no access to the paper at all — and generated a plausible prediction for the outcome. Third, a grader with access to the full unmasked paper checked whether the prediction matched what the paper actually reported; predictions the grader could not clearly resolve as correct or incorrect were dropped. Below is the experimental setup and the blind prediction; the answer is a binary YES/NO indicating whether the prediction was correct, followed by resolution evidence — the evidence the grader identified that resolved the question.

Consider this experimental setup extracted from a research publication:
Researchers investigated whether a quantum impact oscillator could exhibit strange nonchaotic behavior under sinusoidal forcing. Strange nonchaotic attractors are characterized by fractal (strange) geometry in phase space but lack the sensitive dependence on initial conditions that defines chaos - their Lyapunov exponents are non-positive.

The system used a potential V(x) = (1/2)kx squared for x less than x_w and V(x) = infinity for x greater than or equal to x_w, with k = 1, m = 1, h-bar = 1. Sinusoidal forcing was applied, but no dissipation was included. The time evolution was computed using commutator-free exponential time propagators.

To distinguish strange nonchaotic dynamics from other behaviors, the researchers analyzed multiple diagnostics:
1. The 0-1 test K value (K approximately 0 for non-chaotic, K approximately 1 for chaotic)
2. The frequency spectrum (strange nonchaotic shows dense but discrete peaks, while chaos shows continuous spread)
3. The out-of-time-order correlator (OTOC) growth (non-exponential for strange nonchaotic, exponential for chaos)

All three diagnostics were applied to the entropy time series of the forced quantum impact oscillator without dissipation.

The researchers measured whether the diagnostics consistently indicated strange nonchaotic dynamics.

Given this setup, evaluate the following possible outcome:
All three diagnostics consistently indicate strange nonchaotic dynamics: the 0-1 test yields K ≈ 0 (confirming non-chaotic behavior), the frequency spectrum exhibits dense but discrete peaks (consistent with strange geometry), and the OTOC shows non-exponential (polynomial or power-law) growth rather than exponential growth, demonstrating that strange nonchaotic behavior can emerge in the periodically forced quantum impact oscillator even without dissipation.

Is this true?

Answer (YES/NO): NO